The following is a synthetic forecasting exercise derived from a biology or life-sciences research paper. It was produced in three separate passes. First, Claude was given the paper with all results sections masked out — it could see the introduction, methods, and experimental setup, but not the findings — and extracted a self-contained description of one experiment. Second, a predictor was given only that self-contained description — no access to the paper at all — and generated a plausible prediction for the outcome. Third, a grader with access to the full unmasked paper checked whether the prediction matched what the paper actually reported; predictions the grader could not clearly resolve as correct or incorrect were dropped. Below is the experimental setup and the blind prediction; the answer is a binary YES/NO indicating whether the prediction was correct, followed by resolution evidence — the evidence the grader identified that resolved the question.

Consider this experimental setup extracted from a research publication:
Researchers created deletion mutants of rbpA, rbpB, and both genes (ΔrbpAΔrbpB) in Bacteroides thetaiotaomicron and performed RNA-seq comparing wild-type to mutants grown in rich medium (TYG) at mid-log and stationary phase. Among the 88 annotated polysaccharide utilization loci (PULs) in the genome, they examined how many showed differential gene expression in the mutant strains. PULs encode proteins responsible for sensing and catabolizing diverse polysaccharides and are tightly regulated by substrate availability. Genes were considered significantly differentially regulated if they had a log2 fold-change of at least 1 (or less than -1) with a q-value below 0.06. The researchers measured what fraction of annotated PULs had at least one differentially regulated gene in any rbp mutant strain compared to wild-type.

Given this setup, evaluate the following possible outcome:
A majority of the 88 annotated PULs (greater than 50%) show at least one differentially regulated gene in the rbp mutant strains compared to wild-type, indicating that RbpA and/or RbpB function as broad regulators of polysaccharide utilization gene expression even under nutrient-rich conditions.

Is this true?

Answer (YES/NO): NO